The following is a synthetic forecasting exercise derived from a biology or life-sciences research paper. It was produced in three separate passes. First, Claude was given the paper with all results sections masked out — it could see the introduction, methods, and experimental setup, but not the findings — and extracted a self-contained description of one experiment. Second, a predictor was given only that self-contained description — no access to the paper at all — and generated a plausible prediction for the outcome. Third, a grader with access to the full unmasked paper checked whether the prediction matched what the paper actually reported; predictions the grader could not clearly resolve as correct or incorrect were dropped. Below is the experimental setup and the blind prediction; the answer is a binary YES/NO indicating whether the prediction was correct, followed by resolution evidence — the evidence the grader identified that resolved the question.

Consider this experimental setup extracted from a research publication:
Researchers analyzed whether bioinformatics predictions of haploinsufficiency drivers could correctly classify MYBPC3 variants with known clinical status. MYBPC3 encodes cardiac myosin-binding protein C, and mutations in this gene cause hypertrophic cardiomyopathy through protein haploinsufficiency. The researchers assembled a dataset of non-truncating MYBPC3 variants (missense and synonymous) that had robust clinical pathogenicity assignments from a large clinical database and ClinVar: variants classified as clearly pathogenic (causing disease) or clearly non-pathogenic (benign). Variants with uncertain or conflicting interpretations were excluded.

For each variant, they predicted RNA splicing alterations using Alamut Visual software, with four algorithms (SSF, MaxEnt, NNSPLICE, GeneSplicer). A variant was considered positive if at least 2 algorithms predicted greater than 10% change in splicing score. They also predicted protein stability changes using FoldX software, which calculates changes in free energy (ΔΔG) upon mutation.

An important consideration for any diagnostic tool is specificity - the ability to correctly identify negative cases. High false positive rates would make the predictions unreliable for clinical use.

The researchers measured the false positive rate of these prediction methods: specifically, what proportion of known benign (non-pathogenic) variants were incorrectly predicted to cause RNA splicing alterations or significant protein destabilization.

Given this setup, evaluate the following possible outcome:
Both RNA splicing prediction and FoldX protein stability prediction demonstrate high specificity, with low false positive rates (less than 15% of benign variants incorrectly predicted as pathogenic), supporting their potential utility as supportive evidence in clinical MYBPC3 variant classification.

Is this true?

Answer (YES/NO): YES